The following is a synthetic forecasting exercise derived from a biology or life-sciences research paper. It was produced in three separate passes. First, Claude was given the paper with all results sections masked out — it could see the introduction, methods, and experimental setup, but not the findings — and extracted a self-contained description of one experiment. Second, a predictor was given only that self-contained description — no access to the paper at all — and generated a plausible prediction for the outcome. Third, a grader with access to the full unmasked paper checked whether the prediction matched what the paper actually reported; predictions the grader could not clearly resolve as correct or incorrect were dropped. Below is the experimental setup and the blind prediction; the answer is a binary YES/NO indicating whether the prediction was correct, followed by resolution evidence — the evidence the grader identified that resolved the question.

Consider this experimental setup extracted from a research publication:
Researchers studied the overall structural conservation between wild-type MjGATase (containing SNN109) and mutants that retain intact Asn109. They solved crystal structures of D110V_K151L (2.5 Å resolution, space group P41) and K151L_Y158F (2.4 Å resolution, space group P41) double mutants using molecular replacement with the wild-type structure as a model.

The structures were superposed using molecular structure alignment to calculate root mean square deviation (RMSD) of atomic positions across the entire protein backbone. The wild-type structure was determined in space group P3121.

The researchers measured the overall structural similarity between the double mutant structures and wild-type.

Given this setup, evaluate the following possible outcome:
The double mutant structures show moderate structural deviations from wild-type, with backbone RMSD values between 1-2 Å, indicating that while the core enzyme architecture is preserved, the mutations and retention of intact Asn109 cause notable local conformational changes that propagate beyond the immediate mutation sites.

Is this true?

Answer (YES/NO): NO